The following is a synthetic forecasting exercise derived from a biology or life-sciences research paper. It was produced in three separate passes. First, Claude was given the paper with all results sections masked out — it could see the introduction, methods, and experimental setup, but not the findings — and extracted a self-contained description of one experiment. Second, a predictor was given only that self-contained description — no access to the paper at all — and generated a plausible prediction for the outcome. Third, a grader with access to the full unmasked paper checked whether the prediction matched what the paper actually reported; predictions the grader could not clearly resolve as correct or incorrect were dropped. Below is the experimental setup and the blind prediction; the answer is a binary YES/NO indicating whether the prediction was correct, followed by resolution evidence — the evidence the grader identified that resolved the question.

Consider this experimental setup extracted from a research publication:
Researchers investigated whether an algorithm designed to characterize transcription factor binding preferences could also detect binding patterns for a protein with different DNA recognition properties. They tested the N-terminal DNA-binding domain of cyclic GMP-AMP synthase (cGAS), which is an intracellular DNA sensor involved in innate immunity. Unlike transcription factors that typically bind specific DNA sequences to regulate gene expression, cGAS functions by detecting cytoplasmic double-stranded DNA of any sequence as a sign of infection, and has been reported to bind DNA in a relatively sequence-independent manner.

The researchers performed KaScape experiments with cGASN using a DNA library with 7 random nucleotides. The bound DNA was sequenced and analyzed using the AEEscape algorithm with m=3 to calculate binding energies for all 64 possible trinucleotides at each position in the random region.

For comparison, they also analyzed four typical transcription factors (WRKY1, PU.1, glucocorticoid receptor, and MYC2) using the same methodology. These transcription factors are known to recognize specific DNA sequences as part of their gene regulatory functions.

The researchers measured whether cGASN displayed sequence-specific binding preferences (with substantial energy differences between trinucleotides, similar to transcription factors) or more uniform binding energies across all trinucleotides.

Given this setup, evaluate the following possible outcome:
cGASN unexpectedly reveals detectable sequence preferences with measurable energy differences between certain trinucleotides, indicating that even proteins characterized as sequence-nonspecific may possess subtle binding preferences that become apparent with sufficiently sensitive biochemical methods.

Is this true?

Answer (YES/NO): YES